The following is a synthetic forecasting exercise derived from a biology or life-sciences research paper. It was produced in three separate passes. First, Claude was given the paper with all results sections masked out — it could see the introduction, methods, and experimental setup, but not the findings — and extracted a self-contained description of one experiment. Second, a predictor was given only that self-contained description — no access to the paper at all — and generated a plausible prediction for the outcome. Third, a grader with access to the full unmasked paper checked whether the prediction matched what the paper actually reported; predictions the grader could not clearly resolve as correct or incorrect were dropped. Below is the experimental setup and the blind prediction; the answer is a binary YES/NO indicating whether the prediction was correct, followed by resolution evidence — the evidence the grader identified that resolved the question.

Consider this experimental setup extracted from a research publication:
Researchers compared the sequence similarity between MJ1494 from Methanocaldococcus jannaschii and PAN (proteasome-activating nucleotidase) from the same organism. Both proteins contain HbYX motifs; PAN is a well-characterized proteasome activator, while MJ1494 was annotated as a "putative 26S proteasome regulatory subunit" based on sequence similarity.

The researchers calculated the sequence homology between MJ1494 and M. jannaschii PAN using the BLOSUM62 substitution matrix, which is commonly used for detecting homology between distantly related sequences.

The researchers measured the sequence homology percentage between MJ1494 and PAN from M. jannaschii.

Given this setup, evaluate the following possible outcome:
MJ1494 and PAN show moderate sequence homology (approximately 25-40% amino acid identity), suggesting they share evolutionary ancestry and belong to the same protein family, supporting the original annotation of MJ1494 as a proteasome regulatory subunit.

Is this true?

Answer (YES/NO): NO